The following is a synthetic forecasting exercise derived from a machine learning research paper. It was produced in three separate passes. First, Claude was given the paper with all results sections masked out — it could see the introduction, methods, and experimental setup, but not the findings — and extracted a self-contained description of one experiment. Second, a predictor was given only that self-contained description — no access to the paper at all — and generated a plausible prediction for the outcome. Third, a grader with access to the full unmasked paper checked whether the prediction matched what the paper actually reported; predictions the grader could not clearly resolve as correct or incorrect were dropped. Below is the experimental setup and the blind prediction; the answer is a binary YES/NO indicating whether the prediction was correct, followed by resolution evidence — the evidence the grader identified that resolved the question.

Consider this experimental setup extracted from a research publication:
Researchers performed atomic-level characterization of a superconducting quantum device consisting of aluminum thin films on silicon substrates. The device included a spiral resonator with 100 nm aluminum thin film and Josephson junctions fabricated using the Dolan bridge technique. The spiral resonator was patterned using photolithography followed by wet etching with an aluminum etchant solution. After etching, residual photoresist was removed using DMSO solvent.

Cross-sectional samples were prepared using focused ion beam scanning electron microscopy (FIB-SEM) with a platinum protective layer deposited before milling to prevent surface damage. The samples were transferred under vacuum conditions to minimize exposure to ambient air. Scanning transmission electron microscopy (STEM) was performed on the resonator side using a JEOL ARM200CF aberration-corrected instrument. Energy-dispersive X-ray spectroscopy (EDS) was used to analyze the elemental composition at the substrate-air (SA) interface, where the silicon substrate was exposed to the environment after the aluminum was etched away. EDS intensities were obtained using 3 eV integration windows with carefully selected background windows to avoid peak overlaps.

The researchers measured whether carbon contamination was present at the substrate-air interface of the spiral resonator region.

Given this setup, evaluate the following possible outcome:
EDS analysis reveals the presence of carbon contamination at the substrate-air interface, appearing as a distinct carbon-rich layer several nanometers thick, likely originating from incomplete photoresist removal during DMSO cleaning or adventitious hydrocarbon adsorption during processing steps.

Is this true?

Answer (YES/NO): NO